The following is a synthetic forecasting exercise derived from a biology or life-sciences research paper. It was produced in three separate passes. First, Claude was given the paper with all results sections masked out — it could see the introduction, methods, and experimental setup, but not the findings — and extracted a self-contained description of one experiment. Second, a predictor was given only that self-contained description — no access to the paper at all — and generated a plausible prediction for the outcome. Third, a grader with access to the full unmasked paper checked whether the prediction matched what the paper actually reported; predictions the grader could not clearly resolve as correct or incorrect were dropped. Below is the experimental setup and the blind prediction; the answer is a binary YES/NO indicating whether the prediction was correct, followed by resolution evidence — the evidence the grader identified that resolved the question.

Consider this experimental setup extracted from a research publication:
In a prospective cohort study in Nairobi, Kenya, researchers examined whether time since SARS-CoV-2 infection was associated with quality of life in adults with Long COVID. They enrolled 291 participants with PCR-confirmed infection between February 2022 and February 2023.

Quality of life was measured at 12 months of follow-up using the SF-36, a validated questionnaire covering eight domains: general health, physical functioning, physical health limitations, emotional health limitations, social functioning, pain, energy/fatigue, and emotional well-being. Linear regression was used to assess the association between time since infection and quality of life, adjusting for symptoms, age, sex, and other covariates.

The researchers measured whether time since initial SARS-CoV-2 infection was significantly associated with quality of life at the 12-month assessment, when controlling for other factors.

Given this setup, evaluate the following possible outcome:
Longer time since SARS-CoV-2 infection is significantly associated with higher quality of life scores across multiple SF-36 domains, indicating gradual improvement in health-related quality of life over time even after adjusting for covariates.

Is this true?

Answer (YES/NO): NO